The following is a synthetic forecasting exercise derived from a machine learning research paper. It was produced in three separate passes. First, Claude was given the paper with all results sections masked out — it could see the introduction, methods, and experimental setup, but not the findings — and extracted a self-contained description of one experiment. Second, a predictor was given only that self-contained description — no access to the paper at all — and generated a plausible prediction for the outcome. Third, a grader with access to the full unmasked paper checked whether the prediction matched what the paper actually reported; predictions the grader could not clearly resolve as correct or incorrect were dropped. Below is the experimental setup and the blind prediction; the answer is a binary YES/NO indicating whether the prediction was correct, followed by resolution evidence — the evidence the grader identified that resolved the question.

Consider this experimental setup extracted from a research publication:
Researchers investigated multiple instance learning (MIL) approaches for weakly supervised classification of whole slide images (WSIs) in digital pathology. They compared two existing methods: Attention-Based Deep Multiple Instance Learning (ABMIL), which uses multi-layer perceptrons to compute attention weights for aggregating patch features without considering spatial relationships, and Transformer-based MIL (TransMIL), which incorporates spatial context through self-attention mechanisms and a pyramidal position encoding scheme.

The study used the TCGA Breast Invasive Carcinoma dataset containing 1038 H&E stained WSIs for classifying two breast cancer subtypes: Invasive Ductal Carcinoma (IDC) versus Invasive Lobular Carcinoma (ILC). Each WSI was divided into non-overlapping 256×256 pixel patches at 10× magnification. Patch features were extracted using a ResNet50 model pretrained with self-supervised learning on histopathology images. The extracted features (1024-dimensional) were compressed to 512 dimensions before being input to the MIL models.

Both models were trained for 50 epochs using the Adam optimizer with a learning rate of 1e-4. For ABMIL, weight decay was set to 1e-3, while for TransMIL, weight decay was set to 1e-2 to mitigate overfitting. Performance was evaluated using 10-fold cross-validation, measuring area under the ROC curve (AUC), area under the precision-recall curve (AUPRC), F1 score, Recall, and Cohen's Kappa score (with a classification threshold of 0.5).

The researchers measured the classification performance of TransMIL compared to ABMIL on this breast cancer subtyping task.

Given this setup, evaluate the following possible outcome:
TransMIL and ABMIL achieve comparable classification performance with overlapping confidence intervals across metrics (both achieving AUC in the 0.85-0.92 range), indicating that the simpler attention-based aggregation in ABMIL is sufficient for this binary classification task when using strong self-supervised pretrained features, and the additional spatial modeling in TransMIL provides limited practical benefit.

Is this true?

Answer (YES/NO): YES